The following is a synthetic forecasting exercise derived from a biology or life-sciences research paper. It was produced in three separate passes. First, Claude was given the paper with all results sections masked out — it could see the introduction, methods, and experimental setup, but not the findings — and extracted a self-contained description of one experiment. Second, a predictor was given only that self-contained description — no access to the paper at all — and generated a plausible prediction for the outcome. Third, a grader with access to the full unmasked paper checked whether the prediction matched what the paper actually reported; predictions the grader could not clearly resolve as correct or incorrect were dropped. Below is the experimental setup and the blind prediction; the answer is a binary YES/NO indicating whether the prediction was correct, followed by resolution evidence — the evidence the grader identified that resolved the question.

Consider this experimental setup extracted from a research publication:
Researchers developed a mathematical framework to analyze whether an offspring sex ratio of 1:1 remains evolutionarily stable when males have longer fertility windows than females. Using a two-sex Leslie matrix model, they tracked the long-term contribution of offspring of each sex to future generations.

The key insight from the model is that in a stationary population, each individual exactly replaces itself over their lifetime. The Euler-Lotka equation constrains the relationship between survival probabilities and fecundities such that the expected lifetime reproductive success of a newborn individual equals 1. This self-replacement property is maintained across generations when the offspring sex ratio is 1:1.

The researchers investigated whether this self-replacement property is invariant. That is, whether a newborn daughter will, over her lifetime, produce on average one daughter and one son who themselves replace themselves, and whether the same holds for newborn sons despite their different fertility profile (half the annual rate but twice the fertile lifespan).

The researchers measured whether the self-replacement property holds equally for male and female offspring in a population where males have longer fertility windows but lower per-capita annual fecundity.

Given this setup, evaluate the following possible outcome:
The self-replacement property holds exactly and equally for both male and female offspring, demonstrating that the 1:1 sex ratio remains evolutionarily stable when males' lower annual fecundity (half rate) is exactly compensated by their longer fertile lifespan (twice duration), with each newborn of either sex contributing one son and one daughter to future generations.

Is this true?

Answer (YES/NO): YES